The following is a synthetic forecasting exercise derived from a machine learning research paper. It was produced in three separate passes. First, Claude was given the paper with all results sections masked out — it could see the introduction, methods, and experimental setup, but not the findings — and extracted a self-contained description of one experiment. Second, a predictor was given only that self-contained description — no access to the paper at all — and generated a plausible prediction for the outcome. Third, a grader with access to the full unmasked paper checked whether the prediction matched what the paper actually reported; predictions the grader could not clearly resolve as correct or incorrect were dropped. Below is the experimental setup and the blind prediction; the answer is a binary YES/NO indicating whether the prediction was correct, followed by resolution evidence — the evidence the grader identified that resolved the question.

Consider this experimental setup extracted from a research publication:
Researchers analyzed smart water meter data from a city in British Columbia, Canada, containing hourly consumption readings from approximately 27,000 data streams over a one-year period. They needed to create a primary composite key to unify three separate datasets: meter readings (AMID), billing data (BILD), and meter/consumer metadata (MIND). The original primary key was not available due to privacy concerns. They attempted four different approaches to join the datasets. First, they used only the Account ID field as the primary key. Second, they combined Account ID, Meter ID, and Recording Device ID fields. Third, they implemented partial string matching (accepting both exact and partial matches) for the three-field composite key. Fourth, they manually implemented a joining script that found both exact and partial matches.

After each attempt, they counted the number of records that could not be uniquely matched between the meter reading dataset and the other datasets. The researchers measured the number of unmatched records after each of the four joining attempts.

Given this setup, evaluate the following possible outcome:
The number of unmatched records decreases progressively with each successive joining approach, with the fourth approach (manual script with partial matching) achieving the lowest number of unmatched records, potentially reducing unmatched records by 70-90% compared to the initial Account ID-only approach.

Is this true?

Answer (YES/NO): NO